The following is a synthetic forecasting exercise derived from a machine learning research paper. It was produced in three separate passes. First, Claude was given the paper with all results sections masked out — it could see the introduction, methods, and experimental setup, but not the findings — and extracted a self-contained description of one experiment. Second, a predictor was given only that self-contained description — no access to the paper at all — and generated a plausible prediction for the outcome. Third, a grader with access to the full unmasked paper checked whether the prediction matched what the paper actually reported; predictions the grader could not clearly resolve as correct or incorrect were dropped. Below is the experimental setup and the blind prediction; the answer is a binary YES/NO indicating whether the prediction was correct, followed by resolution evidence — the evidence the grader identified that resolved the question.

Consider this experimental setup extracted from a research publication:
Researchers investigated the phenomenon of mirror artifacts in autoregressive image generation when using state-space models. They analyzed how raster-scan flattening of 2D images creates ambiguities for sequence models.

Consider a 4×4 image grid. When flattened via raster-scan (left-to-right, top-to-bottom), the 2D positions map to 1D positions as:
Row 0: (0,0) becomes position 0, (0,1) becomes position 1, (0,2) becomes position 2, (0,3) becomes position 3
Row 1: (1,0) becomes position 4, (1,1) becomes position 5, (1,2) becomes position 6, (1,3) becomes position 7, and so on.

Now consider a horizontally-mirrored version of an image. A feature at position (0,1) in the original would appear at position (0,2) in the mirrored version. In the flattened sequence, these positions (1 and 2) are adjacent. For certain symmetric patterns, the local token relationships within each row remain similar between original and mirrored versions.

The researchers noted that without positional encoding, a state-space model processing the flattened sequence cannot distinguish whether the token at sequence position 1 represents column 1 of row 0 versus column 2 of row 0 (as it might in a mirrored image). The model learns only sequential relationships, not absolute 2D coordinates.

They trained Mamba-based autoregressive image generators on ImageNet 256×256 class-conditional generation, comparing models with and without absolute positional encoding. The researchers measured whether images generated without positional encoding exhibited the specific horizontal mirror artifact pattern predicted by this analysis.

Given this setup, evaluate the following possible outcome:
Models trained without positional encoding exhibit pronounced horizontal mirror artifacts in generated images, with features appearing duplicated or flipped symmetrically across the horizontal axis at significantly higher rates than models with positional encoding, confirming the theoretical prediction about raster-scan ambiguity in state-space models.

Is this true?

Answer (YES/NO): YES